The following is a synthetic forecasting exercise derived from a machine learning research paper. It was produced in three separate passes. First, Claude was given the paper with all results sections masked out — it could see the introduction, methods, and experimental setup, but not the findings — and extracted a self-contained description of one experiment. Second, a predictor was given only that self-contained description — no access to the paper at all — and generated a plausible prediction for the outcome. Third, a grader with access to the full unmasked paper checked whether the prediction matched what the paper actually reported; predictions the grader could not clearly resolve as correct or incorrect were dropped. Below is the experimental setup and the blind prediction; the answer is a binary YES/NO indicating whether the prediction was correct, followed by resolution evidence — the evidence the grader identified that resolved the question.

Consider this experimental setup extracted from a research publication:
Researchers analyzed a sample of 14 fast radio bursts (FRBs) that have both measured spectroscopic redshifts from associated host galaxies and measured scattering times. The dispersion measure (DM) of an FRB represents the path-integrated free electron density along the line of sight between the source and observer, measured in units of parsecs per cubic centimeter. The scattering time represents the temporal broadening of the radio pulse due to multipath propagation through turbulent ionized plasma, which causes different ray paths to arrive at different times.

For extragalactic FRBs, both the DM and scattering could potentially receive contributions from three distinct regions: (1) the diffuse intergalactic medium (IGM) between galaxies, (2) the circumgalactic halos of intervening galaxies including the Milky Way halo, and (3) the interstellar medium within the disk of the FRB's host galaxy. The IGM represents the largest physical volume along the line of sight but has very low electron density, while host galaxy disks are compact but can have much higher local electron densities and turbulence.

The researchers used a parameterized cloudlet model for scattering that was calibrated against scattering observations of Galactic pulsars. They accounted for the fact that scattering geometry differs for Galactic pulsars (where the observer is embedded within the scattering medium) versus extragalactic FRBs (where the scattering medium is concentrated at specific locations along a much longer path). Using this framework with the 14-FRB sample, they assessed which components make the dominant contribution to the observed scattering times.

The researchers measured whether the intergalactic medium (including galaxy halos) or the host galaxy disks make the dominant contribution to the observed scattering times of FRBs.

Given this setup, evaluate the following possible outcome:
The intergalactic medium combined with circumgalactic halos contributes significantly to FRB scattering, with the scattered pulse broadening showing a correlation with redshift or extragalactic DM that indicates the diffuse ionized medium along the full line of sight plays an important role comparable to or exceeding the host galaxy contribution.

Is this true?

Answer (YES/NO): NO